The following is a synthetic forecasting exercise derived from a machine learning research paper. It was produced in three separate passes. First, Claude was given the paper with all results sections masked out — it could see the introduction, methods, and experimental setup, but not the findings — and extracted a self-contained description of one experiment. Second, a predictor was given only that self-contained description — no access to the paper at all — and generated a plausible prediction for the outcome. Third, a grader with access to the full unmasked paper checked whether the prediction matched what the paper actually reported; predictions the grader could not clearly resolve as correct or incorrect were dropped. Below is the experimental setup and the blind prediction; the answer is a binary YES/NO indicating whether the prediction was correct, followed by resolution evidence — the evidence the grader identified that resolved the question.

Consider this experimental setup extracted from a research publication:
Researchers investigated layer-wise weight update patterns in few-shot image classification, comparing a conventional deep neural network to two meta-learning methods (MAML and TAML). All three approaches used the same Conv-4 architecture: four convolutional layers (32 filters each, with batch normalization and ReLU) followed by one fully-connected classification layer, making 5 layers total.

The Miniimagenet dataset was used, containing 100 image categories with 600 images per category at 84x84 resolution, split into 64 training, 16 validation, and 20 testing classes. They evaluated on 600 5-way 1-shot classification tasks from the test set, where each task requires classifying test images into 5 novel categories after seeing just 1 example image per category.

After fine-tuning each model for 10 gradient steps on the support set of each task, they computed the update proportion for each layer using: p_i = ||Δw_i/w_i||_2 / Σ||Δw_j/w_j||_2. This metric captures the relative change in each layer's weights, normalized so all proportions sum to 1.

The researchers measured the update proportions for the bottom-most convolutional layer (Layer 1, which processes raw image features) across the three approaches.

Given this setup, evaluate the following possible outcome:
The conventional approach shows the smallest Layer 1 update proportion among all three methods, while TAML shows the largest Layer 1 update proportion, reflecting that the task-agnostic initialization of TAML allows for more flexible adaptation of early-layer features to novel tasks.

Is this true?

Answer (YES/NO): NO